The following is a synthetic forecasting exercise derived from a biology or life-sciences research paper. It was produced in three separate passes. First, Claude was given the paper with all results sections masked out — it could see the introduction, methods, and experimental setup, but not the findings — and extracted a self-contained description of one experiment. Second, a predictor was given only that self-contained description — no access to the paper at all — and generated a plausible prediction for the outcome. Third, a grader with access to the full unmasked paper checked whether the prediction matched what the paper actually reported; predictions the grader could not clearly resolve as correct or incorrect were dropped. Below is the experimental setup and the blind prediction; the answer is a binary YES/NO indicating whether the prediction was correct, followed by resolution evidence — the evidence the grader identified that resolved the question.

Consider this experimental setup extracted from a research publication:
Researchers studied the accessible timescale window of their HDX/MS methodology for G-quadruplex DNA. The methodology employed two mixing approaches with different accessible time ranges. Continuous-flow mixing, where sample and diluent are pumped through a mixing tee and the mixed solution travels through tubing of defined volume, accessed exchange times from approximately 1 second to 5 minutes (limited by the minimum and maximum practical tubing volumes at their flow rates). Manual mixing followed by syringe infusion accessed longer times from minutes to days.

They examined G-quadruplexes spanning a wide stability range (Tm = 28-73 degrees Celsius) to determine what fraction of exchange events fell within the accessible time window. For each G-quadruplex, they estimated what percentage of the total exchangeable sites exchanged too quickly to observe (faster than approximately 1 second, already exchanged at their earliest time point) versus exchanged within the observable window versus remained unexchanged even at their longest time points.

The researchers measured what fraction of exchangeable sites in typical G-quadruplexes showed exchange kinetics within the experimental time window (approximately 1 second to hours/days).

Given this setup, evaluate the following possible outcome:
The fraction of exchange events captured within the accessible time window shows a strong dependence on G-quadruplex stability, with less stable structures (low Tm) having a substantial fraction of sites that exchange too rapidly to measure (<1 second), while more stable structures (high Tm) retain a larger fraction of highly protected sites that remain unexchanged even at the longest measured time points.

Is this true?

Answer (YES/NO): YES